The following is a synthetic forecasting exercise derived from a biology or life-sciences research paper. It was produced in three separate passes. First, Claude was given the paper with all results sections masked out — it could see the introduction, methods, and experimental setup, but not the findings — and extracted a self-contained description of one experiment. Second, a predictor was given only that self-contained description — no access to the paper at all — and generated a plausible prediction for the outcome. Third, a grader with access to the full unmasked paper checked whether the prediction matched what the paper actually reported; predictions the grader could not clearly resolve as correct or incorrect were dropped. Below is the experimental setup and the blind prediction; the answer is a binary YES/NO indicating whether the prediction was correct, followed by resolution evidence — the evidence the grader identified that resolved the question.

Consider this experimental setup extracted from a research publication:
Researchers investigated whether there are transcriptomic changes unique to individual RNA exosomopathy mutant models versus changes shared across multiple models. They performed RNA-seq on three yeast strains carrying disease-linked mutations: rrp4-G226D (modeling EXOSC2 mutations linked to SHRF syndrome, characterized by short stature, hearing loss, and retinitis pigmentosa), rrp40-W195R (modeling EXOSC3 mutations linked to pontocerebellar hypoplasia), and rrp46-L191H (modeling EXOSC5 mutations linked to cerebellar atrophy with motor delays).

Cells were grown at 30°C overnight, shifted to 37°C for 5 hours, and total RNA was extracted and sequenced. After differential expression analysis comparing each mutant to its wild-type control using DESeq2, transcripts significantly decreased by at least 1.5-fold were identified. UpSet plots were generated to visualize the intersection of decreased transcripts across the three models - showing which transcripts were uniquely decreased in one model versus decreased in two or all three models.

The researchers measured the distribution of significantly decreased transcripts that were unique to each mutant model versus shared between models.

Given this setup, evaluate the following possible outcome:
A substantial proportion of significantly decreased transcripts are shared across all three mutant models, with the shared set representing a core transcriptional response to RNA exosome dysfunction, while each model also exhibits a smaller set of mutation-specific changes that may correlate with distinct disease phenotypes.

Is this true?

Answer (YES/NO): NO